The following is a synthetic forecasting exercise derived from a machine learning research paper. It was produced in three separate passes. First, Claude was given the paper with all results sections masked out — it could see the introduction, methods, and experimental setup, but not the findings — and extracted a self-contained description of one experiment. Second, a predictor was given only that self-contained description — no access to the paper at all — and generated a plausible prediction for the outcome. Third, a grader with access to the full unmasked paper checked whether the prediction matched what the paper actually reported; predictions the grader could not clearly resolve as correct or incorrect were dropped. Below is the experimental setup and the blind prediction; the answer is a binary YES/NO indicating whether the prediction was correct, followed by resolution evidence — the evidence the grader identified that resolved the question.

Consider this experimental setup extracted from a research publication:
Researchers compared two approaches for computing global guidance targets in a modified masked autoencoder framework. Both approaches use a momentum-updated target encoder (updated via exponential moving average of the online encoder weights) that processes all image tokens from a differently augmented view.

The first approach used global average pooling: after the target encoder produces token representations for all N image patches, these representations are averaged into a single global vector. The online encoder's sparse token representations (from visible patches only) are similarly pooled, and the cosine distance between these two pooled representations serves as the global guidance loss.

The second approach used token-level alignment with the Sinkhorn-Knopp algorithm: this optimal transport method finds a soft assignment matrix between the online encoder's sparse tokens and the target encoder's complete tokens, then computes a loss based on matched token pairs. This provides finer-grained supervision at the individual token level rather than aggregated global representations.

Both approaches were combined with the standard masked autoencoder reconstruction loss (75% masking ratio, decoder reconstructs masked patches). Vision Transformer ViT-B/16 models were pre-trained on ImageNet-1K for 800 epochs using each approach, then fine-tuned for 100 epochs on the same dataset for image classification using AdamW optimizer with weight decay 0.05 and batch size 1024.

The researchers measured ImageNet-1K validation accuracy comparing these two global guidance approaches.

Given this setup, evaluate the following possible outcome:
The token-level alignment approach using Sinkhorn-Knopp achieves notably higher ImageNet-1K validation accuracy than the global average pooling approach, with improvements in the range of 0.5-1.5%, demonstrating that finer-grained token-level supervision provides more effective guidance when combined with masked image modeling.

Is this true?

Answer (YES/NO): NO